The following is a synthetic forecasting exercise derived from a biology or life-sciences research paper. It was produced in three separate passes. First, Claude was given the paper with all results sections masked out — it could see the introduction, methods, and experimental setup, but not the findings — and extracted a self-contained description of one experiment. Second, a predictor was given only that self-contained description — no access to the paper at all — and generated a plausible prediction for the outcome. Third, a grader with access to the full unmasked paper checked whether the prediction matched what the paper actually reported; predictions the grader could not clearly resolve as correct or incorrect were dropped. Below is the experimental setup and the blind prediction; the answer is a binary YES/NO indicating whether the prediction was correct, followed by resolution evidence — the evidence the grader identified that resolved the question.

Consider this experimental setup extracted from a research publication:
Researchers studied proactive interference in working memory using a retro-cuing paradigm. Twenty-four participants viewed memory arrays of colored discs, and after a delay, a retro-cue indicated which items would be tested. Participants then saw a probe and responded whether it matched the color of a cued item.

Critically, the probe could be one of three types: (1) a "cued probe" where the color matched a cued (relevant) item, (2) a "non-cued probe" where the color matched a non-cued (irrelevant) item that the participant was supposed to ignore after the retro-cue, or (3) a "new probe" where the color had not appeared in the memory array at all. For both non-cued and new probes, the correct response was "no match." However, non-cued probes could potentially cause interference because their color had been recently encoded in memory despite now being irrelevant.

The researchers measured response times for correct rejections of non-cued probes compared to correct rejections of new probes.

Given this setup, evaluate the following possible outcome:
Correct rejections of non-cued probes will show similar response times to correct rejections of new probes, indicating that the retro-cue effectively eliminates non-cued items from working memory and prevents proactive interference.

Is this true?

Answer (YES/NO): NO